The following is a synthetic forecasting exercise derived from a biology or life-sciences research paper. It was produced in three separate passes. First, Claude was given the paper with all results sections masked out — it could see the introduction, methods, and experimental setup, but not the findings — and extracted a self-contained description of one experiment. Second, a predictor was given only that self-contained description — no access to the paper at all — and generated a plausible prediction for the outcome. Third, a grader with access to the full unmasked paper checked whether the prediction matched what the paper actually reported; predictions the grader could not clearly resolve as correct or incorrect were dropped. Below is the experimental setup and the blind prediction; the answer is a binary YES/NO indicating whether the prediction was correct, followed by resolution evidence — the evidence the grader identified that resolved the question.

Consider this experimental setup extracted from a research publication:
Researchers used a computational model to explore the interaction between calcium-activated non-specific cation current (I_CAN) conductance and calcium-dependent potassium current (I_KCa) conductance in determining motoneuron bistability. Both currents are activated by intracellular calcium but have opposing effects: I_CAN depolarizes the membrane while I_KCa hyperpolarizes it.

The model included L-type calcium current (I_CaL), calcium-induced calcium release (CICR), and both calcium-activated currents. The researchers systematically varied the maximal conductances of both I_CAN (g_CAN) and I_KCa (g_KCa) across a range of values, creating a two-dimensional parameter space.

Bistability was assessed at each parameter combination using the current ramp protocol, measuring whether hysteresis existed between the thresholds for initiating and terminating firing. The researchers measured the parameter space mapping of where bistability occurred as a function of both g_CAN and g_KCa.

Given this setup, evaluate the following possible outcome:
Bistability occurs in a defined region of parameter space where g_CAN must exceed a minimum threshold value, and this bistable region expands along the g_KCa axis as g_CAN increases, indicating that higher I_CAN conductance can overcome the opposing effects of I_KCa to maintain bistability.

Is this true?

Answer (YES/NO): YES